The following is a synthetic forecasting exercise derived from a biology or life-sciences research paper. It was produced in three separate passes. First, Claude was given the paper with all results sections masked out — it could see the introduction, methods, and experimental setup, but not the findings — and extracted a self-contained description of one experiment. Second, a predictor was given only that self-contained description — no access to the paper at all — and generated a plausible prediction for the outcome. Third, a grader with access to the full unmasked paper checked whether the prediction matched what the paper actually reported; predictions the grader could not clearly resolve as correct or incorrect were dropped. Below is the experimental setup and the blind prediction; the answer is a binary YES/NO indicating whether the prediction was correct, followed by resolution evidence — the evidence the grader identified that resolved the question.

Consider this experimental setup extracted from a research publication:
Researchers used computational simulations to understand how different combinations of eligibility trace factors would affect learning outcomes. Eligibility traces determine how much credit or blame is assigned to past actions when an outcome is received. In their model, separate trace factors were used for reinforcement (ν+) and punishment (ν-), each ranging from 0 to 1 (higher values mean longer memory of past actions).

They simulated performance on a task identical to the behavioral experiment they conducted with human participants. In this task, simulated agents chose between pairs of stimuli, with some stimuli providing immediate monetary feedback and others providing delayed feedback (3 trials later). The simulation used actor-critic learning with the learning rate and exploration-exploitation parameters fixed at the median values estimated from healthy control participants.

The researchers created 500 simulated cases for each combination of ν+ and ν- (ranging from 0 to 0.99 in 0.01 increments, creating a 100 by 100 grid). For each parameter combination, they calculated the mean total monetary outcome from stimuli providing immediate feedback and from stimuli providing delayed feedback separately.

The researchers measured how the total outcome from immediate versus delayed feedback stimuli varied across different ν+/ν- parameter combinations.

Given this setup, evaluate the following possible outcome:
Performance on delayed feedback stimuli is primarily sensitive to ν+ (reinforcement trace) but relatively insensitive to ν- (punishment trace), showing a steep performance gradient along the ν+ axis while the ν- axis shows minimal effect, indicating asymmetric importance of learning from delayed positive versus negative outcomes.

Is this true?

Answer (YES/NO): NO